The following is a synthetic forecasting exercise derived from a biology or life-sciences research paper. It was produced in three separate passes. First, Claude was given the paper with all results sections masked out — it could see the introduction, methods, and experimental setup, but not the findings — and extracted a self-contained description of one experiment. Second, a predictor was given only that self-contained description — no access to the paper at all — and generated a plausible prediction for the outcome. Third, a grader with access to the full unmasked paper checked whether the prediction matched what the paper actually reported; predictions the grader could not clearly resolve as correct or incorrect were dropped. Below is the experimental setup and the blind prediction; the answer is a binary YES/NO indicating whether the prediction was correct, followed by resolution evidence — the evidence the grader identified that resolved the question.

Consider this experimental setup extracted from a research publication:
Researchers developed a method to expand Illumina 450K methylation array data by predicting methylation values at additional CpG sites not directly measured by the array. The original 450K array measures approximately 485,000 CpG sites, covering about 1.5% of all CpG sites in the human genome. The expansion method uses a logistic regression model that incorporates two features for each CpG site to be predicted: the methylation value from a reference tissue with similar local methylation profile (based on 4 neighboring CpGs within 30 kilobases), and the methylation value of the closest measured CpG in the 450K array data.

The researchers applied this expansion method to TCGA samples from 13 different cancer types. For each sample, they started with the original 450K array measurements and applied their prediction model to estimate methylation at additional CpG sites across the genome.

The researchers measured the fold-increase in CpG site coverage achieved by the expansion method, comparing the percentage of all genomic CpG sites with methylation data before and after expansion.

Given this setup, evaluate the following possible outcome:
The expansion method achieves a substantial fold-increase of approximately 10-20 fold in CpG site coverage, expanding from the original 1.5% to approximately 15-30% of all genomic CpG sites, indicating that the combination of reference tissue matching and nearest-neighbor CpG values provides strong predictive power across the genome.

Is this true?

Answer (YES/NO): YES